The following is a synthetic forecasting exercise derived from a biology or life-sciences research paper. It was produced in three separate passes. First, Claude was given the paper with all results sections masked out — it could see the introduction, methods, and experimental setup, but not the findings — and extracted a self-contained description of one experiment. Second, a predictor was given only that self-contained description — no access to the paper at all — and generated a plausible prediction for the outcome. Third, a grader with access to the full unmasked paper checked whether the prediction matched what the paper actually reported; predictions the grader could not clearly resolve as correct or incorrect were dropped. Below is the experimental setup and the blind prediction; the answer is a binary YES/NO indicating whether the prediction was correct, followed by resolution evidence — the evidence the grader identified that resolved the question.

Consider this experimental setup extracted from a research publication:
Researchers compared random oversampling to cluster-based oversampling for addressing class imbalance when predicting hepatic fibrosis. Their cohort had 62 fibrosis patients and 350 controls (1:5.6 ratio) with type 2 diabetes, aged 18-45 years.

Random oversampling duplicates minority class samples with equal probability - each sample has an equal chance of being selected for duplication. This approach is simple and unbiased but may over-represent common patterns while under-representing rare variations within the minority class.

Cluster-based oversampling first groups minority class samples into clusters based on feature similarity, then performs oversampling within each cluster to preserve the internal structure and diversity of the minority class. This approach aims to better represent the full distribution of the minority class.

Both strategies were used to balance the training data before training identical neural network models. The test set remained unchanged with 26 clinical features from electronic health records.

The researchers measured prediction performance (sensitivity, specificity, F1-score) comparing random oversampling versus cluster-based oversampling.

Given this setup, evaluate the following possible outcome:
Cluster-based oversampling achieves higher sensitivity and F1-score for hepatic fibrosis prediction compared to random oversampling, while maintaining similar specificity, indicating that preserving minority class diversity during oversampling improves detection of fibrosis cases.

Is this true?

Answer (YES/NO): NO